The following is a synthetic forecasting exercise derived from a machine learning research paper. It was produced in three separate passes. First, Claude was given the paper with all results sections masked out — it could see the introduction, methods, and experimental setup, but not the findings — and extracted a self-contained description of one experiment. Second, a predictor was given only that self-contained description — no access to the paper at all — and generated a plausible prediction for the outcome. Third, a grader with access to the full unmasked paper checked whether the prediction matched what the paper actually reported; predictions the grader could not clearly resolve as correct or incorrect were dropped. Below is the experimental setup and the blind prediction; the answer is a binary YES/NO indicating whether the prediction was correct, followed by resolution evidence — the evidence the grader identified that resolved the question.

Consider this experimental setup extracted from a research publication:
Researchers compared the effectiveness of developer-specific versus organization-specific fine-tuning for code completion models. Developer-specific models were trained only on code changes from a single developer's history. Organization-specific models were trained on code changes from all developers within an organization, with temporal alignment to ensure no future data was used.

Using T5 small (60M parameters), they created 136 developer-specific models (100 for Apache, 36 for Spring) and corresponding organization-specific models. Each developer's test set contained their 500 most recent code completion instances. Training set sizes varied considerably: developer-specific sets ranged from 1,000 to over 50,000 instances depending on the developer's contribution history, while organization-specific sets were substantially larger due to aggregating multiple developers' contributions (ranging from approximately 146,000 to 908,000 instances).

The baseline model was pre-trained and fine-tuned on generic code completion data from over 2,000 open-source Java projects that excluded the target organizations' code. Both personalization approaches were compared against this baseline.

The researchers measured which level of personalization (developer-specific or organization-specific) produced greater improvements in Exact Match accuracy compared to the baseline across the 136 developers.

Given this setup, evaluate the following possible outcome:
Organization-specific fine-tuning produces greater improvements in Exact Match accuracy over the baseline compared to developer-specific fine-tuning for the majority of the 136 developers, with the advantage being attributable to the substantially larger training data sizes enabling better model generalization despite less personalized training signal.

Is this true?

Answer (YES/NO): YES